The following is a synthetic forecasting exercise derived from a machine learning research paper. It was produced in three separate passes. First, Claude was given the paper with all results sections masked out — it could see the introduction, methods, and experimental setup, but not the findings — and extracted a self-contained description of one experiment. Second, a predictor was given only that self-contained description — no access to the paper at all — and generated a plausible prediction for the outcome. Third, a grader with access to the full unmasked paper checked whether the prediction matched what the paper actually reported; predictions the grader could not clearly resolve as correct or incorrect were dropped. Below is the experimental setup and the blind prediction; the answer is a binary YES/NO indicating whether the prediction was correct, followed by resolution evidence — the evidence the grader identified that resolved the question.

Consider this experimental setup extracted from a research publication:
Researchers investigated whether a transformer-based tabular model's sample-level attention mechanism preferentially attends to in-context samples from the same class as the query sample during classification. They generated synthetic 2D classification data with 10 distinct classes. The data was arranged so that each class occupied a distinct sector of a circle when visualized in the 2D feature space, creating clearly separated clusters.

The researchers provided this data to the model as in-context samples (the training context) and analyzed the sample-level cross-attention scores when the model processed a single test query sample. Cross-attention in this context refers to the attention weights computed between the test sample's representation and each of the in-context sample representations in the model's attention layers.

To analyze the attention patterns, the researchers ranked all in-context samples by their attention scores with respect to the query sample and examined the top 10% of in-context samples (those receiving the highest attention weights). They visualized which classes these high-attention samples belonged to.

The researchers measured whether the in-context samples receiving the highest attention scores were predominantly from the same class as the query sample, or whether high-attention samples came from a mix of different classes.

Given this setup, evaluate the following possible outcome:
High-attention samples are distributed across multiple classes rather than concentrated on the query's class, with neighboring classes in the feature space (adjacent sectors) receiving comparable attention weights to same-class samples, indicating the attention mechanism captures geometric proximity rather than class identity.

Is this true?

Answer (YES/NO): NO